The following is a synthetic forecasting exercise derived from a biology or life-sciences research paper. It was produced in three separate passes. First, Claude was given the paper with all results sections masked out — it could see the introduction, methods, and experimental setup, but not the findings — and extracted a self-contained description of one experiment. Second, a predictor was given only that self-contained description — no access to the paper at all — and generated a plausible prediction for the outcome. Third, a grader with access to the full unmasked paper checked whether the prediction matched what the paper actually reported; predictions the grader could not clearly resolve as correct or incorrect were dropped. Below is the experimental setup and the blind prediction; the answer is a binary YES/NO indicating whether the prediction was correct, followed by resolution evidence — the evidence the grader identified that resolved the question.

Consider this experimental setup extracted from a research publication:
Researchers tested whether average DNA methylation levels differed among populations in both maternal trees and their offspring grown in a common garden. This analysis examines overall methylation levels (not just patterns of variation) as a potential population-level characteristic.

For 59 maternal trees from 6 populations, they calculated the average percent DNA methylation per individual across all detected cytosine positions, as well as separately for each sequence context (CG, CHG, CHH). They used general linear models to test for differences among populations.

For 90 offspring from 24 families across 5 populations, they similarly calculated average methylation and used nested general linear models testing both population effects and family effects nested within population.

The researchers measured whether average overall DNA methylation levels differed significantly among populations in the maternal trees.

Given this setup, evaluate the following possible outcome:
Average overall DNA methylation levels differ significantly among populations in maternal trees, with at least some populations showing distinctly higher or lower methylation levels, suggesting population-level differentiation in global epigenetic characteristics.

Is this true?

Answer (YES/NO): YES